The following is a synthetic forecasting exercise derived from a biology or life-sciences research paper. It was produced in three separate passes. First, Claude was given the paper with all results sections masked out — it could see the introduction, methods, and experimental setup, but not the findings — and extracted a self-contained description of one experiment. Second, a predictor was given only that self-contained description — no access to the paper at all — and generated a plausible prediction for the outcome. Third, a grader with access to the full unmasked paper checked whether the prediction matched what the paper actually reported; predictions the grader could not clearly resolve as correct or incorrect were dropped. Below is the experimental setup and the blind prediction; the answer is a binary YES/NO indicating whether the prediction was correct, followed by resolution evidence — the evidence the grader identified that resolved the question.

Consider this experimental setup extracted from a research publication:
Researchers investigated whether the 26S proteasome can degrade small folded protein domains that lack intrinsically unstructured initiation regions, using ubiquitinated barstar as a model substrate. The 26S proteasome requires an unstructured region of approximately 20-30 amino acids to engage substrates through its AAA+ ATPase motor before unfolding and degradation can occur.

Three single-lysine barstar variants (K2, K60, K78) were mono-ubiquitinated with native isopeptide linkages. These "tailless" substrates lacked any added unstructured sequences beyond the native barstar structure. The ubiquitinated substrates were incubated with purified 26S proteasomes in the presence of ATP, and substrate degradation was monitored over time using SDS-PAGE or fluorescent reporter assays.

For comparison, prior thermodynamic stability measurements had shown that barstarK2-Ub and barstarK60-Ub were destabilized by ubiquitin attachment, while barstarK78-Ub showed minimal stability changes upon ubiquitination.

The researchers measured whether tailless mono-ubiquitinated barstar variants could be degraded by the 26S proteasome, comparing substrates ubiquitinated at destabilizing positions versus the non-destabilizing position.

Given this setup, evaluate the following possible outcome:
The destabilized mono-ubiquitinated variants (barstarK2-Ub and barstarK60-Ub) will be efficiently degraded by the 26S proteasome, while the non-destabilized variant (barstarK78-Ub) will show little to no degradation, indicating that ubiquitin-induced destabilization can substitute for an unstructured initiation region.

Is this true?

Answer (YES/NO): YES